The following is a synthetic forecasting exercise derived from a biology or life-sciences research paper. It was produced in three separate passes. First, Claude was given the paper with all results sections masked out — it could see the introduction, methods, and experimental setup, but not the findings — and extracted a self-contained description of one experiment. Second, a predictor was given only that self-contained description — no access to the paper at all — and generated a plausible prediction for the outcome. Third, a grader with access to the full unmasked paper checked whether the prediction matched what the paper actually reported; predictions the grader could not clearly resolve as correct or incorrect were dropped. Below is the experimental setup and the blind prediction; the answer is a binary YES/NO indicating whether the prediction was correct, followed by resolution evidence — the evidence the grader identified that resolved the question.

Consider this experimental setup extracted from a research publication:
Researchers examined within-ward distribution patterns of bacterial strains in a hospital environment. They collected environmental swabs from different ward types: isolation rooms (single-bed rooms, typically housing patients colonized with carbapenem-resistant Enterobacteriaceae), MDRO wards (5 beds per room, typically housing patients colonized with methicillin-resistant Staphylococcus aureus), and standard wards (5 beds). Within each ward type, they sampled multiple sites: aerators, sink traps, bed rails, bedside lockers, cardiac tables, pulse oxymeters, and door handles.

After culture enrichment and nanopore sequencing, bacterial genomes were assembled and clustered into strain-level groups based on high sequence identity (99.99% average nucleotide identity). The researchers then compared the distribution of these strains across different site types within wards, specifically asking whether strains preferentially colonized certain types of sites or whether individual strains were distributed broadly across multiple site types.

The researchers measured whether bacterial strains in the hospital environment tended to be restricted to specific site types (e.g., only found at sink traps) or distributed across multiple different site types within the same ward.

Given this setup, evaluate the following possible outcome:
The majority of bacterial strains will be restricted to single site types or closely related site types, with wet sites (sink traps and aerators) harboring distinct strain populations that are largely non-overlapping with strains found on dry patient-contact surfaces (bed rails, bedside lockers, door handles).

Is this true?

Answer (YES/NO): NO